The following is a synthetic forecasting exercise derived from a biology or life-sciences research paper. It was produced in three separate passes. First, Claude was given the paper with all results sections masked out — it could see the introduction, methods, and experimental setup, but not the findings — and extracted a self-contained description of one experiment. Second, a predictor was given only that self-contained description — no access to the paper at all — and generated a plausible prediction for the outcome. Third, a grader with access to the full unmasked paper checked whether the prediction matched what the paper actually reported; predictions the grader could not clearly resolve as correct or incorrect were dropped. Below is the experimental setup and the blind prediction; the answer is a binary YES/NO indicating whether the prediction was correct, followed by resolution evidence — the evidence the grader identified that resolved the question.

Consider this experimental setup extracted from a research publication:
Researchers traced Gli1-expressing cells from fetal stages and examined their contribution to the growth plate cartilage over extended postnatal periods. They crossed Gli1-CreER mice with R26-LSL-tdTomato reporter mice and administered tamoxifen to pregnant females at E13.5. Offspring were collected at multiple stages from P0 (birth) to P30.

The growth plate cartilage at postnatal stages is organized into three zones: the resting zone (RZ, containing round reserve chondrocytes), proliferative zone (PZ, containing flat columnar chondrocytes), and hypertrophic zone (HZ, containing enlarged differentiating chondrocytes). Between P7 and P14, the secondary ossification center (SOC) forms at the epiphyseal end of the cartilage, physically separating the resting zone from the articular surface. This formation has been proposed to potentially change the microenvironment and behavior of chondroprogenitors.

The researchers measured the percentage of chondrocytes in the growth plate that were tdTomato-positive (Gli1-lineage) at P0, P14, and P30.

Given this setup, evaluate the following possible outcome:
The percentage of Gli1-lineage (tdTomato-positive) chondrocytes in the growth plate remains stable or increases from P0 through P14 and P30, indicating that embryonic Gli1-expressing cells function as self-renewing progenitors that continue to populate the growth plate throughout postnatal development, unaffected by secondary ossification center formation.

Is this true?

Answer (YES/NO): YES